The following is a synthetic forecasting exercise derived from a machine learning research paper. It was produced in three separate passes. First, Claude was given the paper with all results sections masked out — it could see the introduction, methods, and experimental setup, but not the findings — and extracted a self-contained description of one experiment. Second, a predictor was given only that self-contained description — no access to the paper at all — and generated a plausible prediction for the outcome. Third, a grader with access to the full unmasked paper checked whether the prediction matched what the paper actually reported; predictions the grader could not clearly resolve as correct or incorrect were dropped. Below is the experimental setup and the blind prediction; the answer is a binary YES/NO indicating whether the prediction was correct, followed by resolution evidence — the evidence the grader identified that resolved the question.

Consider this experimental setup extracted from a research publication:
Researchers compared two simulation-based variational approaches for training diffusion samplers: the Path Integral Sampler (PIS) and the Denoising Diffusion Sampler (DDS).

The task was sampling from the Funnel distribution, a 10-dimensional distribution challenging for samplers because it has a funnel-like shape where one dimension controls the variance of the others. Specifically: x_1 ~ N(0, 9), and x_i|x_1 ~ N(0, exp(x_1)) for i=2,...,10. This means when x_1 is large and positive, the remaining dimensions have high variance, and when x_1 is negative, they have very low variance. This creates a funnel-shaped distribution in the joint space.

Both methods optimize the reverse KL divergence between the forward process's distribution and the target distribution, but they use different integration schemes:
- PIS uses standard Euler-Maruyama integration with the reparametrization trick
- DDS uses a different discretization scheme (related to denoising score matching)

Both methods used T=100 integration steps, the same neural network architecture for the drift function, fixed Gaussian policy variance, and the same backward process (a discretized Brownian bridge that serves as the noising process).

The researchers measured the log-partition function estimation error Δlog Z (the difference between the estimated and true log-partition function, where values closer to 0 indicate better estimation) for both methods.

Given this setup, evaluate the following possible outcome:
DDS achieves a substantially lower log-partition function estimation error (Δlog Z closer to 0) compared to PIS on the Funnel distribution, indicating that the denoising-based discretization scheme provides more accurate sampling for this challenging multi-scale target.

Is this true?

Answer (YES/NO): NO